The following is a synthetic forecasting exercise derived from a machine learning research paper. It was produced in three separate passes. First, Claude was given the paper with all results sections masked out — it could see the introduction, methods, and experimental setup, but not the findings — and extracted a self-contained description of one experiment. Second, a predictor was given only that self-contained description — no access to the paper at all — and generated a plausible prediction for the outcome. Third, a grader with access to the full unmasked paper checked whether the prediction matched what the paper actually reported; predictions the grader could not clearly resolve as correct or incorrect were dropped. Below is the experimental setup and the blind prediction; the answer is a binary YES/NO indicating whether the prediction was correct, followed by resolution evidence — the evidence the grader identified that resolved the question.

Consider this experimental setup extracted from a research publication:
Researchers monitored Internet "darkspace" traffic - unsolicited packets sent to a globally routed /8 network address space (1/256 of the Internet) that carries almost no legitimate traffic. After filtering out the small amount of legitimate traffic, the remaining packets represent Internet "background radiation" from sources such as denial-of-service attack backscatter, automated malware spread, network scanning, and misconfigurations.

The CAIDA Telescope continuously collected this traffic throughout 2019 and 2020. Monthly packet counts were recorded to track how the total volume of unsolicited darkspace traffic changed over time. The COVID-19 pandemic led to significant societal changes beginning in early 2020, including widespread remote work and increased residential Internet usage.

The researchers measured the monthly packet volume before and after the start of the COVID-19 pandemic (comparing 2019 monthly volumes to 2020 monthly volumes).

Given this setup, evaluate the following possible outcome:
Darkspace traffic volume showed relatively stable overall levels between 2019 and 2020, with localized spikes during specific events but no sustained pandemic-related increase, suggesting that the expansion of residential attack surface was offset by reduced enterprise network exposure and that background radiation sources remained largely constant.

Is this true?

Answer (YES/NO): NO